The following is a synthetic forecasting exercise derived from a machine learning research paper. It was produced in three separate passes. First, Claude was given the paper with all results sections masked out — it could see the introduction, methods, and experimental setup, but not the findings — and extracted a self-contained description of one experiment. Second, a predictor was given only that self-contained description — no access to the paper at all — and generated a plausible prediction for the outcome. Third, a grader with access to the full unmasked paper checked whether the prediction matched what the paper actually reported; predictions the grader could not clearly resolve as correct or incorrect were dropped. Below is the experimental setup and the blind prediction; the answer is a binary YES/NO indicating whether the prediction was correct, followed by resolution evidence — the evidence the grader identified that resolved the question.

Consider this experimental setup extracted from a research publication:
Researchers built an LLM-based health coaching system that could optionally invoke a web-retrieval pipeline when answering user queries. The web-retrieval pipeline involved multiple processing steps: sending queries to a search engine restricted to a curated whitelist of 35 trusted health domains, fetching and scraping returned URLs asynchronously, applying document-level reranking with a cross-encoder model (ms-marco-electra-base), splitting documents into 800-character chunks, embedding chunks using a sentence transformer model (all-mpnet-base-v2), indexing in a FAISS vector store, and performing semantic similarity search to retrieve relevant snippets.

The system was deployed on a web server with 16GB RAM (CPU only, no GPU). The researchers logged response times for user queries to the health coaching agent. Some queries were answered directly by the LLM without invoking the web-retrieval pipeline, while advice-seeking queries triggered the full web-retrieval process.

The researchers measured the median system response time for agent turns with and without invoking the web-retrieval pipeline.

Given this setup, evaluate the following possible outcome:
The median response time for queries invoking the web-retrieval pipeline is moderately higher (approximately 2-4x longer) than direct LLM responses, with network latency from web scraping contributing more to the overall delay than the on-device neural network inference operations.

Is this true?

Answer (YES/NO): NO